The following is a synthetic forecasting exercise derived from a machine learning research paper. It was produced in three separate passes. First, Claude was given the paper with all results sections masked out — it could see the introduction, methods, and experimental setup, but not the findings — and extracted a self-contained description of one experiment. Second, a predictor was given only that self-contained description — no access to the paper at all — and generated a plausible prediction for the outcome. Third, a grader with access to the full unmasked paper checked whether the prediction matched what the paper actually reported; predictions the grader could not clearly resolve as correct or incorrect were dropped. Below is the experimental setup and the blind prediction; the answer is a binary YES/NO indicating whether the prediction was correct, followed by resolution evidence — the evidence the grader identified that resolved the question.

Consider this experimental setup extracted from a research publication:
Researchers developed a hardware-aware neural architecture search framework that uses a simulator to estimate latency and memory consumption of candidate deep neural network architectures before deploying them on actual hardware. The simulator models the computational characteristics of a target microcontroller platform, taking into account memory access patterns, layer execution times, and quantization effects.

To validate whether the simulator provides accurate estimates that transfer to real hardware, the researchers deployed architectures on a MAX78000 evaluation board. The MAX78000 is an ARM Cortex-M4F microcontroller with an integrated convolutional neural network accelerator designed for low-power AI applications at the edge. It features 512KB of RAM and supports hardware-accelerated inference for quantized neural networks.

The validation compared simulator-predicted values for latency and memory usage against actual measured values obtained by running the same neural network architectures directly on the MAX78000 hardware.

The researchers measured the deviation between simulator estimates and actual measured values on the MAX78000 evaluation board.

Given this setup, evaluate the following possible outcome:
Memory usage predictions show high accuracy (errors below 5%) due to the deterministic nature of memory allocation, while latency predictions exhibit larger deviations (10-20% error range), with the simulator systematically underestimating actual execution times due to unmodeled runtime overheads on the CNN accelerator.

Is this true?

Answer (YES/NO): NO